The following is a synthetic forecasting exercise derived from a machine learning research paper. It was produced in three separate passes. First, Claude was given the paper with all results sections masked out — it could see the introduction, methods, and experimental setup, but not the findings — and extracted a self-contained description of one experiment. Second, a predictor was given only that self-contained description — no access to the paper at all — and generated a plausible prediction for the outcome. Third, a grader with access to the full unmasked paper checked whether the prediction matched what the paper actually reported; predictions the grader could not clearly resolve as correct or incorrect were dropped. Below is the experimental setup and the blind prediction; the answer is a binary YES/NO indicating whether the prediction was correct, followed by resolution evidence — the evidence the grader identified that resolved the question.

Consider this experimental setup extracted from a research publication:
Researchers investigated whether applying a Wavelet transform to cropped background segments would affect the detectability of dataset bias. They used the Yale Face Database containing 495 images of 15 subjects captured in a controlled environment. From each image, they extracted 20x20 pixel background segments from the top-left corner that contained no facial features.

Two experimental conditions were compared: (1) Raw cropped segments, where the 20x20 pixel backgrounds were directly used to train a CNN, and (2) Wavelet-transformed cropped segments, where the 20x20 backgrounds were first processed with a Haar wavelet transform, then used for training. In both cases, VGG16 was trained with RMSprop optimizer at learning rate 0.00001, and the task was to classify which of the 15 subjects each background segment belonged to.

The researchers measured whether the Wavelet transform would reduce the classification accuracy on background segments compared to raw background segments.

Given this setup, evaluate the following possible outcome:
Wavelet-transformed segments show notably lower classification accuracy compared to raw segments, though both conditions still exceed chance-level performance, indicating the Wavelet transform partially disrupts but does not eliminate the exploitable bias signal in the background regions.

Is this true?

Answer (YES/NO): NO